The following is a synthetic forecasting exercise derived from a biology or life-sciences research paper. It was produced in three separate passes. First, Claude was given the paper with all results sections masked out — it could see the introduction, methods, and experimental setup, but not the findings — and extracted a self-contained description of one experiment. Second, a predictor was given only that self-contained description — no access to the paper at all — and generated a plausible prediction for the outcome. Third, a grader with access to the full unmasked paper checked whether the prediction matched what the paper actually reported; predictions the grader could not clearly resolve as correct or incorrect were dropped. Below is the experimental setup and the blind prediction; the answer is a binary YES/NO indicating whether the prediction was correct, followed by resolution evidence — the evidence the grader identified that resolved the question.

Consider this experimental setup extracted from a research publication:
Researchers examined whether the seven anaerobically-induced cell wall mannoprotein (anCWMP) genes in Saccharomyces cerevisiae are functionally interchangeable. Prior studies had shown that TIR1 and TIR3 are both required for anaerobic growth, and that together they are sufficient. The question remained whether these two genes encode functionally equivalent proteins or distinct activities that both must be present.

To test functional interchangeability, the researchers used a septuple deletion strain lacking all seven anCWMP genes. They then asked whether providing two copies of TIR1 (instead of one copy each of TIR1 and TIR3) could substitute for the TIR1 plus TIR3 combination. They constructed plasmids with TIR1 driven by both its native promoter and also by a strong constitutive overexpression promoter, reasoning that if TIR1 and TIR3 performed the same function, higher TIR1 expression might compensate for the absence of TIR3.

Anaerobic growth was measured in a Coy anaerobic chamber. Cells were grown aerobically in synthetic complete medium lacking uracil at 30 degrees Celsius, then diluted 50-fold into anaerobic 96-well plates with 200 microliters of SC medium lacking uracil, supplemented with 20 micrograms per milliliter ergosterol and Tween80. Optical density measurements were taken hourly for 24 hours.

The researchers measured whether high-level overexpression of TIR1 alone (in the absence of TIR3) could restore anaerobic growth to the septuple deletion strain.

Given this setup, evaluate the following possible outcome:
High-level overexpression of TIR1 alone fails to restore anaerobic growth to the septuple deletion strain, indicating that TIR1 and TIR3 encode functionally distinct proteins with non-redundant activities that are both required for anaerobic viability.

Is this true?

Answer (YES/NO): YES